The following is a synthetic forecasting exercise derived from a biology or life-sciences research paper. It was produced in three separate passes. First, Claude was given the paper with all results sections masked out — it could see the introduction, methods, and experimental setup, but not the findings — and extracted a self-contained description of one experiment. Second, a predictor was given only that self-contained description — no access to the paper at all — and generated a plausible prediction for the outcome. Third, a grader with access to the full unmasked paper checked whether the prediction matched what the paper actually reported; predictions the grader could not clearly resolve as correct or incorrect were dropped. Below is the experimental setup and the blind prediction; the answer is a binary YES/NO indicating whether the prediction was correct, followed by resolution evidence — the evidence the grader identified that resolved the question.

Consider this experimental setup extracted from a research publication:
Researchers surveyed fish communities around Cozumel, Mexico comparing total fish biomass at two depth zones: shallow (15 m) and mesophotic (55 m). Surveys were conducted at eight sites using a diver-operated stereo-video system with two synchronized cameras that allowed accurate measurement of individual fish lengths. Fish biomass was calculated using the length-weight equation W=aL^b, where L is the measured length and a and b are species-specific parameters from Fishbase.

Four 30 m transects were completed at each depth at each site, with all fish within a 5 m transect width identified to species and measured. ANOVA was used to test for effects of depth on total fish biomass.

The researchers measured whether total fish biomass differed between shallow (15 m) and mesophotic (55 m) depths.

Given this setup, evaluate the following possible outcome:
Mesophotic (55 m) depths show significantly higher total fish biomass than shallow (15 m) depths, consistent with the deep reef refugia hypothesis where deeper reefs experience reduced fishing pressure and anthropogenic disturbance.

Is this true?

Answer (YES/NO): NO